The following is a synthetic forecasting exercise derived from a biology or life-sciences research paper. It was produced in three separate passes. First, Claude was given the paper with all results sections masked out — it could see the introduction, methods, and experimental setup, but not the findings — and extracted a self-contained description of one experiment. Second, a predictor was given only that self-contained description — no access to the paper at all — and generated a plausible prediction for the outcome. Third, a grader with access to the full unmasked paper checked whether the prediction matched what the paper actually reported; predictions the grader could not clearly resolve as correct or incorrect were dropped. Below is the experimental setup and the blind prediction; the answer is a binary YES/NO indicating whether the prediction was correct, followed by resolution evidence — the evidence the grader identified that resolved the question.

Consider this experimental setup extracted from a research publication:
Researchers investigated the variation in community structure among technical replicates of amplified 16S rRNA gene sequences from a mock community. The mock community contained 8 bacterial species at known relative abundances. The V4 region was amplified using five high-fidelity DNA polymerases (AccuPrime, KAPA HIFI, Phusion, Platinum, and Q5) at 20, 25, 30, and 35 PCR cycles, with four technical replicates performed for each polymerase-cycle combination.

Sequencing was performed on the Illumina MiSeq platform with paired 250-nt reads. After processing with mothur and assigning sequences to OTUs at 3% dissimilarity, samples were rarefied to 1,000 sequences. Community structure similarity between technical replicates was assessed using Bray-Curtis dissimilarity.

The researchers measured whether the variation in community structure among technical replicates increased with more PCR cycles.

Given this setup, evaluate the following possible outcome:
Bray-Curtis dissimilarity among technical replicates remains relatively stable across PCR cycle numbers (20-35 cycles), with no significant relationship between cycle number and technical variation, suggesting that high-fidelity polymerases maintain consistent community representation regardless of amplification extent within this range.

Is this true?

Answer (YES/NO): YES